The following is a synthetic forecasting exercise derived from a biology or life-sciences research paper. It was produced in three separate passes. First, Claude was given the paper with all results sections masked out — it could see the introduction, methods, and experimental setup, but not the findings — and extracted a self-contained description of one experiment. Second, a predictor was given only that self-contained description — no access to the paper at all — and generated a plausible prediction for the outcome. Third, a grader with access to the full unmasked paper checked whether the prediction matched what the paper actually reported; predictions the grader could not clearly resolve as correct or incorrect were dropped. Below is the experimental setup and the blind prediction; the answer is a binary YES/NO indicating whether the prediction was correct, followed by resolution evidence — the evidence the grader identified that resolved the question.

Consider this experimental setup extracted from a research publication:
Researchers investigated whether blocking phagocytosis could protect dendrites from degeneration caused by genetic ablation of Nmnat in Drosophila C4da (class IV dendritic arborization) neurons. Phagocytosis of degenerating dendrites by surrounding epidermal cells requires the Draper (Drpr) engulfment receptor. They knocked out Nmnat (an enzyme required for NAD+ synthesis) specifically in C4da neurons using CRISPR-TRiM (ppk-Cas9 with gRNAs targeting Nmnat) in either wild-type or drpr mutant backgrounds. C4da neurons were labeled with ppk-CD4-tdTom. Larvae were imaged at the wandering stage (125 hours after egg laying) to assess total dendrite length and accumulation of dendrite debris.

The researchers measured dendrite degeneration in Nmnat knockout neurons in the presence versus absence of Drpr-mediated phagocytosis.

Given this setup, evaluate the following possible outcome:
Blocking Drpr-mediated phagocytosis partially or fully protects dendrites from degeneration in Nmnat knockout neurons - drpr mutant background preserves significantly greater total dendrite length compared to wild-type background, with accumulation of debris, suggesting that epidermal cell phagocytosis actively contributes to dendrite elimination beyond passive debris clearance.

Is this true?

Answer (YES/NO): NO